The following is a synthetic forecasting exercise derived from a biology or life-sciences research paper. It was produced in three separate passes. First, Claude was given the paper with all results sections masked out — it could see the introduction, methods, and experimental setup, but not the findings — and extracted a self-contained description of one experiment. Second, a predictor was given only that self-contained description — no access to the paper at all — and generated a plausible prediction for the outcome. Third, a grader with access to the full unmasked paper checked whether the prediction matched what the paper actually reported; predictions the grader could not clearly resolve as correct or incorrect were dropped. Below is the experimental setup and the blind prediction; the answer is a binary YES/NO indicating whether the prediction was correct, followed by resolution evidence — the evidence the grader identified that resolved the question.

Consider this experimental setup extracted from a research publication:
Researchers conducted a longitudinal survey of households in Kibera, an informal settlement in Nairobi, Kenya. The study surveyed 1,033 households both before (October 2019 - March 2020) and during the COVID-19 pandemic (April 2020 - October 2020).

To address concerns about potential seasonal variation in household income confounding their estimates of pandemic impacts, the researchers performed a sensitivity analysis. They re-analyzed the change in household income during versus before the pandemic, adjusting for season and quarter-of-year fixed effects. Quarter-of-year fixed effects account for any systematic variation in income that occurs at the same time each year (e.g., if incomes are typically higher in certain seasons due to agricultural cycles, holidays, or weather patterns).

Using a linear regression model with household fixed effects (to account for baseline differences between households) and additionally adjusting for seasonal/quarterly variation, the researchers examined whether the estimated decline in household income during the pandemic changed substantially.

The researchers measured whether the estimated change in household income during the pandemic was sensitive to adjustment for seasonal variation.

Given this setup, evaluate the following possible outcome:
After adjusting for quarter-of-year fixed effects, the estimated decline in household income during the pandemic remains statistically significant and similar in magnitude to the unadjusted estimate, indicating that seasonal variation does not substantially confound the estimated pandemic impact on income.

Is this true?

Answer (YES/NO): YES